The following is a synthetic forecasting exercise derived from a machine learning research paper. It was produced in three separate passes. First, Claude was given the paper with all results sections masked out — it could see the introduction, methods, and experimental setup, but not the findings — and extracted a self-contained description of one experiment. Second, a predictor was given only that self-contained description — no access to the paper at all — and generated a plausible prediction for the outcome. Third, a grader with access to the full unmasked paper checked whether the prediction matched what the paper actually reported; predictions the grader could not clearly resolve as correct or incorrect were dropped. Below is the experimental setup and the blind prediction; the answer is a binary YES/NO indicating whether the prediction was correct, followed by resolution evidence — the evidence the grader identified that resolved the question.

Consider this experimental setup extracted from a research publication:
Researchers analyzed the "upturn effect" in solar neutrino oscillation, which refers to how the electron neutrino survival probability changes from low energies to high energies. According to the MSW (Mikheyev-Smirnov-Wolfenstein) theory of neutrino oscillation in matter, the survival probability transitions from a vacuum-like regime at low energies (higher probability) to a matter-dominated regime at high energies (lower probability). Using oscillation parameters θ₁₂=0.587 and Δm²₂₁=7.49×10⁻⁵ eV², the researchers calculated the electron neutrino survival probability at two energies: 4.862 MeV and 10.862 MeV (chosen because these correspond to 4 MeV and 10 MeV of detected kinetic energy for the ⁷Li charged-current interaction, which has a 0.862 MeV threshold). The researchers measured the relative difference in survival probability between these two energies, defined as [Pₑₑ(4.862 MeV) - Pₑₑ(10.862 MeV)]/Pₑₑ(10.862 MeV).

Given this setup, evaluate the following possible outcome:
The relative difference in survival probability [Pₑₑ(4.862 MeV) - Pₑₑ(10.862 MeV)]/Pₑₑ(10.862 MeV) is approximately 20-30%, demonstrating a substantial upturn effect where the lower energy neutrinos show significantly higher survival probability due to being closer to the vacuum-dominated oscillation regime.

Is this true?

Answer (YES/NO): YES